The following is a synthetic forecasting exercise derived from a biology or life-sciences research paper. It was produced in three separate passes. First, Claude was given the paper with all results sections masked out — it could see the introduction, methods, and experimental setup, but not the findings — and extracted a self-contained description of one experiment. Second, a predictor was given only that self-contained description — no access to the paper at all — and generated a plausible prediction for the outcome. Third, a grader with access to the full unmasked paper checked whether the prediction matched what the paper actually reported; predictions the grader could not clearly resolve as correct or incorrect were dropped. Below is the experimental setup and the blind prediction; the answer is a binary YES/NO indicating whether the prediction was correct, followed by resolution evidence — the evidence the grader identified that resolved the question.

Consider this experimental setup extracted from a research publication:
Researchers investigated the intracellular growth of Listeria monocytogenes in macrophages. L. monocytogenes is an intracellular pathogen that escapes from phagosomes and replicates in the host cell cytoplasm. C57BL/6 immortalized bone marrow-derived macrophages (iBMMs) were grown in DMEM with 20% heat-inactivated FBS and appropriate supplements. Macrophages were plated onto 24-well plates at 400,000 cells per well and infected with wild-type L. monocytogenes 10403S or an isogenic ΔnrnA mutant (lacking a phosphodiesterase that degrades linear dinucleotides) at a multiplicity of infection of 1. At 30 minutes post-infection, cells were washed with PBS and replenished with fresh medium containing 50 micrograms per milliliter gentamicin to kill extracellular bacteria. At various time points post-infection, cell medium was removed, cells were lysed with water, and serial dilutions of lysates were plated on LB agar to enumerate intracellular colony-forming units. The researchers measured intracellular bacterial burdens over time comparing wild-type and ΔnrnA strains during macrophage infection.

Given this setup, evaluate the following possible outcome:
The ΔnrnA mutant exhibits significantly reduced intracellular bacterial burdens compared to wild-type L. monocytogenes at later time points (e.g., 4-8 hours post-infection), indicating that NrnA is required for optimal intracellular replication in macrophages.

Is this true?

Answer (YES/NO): NO